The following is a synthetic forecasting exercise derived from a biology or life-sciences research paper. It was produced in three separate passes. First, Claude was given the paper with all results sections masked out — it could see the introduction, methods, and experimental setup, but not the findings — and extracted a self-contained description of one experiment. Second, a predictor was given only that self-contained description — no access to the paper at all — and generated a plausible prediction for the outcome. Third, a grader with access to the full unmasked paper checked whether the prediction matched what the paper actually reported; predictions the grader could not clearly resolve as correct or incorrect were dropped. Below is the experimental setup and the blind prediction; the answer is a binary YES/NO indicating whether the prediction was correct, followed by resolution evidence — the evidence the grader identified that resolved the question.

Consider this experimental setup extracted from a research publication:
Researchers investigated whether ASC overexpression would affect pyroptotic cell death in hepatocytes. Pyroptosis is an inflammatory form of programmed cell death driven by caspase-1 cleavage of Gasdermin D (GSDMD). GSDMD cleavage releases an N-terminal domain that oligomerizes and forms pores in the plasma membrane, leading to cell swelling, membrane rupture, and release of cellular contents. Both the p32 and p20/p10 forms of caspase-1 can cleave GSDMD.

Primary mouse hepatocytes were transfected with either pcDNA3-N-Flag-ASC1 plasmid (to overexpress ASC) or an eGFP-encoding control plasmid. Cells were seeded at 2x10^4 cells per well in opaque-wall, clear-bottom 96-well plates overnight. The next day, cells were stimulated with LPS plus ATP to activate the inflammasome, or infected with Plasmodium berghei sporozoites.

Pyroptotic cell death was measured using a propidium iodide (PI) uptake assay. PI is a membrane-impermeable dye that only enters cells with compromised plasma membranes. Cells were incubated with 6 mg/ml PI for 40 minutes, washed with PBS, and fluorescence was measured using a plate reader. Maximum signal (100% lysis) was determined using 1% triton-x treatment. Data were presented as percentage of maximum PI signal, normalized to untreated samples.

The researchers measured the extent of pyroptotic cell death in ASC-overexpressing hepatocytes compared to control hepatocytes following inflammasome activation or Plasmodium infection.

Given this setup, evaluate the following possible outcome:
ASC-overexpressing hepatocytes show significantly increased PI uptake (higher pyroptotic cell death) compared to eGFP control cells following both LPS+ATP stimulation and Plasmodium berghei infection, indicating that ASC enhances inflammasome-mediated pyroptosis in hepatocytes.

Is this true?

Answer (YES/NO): YES